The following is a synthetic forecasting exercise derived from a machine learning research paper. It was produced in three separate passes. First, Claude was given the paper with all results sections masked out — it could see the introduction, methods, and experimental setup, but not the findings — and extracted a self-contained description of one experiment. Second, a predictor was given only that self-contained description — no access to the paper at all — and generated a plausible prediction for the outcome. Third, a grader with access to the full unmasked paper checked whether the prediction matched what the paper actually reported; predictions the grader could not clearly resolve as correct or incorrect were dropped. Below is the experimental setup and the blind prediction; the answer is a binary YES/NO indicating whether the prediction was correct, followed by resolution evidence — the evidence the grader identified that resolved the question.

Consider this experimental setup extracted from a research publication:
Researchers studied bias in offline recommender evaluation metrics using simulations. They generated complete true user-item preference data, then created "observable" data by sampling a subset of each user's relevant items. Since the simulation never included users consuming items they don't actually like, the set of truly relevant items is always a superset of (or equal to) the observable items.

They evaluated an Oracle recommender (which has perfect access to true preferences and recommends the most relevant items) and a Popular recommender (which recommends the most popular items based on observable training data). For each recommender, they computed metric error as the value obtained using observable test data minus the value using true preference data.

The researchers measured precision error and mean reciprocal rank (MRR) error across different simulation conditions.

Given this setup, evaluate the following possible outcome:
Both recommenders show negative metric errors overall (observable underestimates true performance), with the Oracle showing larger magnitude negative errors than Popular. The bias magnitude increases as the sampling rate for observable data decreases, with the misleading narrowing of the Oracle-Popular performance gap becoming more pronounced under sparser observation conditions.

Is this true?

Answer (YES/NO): NO